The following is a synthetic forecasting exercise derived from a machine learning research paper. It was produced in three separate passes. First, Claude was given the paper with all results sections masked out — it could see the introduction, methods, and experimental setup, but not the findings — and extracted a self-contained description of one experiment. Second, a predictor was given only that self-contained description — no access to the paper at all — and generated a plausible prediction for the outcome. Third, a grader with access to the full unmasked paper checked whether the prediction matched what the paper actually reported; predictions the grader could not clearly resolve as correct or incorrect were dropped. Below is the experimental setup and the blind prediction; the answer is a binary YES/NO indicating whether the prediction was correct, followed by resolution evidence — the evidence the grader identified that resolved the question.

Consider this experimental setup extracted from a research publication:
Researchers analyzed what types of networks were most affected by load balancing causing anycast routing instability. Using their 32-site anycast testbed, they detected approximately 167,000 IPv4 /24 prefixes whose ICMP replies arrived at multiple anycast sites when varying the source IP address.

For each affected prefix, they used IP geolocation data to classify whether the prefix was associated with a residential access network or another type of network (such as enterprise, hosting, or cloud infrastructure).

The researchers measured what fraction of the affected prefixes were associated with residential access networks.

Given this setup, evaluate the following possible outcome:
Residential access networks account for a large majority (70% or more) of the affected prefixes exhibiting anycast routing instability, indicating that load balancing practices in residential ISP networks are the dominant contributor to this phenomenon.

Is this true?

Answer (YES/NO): NO